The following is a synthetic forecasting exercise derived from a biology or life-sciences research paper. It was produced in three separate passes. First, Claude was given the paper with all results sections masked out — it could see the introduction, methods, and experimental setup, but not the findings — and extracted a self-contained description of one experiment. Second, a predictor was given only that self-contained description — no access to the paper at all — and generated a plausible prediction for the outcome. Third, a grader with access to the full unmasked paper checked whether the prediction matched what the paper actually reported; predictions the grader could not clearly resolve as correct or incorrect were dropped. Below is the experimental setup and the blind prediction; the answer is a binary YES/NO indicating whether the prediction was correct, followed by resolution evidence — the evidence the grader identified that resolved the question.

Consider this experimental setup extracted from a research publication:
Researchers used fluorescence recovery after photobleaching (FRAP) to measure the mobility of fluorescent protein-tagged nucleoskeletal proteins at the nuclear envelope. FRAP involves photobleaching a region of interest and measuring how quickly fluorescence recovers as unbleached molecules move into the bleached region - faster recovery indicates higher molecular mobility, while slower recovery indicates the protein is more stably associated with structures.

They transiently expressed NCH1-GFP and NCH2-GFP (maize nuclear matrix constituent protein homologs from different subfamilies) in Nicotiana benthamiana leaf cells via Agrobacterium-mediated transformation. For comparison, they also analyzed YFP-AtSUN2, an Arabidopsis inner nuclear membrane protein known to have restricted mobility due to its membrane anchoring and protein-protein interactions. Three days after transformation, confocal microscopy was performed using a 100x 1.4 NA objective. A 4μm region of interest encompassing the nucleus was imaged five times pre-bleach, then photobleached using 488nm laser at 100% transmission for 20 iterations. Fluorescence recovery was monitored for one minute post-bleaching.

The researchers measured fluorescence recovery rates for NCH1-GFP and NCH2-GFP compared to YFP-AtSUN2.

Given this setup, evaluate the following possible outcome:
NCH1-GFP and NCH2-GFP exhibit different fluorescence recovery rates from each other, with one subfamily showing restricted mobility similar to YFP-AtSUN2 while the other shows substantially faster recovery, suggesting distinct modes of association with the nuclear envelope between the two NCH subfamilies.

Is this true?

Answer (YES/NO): NO